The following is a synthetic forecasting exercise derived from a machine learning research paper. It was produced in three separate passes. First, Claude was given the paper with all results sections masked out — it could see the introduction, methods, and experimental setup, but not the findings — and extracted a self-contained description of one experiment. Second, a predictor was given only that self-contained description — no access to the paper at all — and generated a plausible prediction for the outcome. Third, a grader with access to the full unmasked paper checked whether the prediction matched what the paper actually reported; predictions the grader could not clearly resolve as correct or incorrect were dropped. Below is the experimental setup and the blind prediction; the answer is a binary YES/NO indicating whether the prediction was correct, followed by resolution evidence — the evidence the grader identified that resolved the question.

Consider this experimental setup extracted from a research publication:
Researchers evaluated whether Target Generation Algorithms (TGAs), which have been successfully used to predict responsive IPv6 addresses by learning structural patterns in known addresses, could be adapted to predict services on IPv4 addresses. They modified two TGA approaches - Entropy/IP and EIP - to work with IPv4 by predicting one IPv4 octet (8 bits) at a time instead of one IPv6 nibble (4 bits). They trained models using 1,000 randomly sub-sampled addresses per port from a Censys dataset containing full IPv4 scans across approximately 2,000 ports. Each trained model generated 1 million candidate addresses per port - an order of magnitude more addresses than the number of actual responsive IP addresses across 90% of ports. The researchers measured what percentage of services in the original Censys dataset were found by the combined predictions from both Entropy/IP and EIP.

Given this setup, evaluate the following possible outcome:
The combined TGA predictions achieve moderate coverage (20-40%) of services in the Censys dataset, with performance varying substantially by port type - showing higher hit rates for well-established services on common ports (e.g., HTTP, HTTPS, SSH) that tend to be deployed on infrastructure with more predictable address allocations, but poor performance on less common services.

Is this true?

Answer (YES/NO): NO